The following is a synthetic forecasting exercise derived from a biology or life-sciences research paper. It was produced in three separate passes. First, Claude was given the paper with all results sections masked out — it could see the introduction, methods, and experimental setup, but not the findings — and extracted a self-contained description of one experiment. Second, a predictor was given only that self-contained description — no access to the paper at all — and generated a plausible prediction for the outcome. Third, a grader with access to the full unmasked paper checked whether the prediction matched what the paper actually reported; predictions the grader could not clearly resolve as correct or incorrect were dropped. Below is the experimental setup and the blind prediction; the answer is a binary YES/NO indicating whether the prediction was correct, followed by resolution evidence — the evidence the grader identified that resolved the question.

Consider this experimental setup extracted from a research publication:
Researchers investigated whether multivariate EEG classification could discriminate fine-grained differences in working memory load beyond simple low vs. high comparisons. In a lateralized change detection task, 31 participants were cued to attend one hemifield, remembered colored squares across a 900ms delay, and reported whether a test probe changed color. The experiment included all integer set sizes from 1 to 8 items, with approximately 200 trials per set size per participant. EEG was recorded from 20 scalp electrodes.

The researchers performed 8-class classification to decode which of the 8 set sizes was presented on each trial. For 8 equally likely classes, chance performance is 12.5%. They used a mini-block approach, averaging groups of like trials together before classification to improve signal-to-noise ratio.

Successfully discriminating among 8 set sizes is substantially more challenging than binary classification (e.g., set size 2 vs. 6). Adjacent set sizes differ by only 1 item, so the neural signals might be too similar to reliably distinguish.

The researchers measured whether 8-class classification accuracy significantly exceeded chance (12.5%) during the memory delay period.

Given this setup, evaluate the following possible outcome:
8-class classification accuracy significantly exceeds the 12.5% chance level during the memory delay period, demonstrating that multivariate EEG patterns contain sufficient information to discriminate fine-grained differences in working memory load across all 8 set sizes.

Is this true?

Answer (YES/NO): YES